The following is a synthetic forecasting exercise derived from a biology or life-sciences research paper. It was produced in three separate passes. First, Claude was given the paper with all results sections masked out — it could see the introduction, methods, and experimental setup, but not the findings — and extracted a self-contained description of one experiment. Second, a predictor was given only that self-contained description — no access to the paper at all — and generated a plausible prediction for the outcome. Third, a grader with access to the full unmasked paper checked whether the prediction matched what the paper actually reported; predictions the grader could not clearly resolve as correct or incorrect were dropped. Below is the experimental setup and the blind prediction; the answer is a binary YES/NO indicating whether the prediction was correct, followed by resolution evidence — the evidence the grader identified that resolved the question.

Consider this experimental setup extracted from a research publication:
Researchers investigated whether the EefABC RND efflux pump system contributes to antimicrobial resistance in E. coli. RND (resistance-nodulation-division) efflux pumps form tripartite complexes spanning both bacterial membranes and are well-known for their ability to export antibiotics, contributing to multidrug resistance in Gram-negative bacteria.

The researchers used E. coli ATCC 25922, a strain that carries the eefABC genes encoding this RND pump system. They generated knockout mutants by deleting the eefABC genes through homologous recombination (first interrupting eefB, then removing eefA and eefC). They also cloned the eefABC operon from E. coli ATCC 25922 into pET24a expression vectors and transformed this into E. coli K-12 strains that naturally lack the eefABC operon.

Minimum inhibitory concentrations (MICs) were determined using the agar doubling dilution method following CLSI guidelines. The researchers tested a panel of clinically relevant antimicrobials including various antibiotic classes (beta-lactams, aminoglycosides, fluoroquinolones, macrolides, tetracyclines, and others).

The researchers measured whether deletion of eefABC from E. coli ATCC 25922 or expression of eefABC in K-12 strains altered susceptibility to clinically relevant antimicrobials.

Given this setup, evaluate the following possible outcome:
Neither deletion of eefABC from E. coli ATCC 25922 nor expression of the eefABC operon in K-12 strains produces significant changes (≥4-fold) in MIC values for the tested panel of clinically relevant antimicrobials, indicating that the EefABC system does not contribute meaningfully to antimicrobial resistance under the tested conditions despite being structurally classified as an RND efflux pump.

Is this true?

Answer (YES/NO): YES